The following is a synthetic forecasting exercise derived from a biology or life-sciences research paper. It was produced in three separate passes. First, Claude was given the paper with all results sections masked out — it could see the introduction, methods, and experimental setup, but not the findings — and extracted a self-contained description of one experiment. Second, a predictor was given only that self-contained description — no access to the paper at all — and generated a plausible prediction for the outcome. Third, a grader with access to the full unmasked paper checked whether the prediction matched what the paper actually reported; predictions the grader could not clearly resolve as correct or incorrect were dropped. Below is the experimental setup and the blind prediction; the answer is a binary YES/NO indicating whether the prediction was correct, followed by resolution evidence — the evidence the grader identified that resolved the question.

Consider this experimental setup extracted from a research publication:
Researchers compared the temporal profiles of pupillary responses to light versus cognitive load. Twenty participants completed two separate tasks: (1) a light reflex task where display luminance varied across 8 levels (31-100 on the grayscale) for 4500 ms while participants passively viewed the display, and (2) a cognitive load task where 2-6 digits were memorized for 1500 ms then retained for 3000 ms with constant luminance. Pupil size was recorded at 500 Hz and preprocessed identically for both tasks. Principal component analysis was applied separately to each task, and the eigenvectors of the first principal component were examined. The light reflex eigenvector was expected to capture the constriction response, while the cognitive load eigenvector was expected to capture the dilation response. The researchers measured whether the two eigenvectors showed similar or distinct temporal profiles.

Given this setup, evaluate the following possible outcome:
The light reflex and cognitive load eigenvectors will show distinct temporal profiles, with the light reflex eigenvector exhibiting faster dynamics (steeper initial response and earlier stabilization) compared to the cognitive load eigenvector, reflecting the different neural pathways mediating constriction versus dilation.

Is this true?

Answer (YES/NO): YES